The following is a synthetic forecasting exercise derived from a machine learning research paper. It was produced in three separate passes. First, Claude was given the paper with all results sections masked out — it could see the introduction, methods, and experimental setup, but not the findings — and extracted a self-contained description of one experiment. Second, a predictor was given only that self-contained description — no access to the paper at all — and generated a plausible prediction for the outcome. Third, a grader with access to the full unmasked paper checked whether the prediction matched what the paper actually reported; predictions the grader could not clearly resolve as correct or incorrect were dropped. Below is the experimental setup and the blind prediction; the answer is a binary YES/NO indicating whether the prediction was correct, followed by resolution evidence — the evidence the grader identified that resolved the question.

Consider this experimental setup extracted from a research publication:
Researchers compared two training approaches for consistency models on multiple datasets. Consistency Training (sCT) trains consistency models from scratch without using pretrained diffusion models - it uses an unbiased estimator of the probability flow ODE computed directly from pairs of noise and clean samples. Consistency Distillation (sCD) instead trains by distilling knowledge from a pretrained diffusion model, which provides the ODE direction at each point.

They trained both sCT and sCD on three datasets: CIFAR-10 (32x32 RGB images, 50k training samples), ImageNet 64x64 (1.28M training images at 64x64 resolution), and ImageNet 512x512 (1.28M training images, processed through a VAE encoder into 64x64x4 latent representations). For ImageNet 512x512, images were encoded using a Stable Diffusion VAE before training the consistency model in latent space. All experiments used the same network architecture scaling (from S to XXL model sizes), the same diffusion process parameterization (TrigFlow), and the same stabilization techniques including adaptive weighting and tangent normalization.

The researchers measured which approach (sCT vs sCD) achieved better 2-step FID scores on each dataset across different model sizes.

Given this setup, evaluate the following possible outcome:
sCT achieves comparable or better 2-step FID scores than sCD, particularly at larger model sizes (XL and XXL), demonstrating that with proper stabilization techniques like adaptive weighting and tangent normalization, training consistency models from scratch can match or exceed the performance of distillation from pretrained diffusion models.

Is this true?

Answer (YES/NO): NO